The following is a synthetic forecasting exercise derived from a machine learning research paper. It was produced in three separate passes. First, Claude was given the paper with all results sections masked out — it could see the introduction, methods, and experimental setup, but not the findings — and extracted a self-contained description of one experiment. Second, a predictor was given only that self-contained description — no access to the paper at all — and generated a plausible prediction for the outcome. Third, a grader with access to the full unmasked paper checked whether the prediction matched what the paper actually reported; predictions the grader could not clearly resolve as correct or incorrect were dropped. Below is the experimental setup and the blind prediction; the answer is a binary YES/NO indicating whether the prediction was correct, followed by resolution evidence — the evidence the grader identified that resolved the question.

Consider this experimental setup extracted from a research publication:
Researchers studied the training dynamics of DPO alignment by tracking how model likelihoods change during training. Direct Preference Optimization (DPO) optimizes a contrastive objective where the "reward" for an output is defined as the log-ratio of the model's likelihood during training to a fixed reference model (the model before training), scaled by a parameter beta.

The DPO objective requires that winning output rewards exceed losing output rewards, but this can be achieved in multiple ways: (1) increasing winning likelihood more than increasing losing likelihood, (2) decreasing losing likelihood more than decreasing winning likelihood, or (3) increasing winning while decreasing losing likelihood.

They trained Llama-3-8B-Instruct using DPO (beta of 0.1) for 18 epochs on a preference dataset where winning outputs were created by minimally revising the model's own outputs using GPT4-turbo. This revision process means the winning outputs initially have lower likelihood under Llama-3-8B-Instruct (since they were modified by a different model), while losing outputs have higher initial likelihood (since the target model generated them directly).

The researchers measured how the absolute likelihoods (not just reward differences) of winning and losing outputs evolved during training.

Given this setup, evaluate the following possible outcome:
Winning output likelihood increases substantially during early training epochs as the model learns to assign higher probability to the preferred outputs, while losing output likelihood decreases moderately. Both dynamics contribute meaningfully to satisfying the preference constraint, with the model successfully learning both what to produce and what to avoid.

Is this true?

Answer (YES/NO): NO